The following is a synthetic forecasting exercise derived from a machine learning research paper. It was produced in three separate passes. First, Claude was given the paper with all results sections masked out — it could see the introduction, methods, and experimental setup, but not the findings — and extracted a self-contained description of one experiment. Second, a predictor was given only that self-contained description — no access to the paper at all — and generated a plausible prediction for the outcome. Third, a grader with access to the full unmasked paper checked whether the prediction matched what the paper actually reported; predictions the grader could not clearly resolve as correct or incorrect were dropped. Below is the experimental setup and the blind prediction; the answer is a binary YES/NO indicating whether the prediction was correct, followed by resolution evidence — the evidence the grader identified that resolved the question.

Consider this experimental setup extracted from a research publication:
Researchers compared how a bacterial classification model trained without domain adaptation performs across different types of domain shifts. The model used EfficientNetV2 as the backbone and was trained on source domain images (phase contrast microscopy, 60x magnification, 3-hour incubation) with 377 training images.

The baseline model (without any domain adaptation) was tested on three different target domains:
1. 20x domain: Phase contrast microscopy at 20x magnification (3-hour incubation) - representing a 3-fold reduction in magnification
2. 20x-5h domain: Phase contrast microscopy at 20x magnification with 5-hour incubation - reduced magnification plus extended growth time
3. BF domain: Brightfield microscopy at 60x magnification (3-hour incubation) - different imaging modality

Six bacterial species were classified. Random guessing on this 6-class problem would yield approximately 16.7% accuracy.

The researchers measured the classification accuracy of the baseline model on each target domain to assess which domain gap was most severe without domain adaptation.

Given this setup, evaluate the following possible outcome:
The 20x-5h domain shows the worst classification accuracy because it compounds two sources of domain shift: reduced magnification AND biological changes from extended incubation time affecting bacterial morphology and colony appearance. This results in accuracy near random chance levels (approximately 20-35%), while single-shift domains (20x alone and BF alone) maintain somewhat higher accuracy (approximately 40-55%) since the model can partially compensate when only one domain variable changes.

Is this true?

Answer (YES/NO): NO